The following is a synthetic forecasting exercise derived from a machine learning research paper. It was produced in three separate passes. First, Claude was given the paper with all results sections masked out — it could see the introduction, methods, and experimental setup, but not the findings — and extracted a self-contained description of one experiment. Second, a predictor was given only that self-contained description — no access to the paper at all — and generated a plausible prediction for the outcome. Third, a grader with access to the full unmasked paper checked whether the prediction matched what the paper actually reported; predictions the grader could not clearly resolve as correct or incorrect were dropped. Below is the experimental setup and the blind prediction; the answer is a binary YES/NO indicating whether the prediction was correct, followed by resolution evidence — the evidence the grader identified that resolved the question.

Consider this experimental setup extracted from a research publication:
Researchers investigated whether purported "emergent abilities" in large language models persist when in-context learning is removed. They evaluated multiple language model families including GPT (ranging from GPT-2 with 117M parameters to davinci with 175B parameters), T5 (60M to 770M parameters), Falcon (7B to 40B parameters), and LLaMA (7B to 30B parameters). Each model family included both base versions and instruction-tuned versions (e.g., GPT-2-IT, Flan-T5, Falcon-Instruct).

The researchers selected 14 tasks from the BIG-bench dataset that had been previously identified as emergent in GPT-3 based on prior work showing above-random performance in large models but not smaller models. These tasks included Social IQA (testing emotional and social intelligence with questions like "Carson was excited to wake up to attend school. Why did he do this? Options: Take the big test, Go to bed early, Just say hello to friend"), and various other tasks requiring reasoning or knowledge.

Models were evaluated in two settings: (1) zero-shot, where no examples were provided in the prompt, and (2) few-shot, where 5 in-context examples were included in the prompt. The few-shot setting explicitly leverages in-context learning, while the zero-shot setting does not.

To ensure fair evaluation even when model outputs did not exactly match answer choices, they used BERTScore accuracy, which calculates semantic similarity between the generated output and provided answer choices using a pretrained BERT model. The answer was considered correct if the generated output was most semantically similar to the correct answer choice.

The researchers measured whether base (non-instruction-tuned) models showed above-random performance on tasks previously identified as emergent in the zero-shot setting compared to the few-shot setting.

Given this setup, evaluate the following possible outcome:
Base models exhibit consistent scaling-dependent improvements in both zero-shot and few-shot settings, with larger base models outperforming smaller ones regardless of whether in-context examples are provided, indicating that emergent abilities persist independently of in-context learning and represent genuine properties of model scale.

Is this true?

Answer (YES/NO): NO